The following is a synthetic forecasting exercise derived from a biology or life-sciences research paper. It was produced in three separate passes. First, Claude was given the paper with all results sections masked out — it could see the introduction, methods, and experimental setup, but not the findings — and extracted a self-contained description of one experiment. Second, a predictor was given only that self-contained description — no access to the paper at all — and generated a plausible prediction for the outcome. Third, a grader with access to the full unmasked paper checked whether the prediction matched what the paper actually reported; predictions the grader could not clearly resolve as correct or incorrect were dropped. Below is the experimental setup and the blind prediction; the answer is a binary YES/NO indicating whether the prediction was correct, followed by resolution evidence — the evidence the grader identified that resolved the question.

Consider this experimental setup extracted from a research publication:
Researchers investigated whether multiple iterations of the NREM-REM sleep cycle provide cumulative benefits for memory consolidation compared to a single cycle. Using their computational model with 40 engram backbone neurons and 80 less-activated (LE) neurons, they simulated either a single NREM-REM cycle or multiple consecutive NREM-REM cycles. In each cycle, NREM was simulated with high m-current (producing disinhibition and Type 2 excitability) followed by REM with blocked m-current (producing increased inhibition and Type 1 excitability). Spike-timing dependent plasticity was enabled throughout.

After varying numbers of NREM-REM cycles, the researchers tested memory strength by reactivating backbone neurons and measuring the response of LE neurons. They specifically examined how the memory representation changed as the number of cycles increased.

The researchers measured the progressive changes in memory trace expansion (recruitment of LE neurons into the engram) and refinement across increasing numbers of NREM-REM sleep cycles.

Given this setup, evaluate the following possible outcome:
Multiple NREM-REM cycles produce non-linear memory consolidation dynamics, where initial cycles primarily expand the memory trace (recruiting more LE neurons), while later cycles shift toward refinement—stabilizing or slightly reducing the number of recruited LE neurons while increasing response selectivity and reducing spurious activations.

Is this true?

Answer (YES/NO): NO